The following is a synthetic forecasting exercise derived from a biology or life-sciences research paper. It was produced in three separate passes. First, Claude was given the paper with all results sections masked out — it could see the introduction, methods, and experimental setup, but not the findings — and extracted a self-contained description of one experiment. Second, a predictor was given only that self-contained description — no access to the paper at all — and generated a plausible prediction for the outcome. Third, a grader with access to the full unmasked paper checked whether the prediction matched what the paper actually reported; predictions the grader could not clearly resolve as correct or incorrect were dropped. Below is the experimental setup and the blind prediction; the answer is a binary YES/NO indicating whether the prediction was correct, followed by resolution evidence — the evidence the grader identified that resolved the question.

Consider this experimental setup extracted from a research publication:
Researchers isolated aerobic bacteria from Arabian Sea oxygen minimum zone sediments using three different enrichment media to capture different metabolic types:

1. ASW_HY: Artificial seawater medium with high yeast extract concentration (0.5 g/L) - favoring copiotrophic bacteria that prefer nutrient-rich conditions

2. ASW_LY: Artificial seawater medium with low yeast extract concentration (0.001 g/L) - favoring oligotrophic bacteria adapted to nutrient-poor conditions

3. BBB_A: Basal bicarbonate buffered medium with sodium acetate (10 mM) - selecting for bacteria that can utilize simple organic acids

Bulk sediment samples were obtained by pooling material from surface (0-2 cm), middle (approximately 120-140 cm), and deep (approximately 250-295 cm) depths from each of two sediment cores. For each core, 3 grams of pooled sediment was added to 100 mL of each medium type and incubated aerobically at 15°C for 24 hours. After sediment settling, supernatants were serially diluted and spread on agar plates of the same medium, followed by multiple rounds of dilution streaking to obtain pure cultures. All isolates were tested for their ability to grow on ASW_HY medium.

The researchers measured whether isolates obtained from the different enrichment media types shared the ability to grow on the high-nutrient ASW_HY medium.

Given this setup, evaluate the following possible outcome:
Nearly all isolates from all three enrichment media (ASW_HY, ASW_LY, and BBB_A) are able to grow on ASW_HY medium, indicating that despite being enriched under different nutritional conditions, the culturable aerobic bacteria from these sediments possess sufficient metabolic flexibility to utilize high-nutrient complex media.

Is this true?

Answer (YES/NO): YES